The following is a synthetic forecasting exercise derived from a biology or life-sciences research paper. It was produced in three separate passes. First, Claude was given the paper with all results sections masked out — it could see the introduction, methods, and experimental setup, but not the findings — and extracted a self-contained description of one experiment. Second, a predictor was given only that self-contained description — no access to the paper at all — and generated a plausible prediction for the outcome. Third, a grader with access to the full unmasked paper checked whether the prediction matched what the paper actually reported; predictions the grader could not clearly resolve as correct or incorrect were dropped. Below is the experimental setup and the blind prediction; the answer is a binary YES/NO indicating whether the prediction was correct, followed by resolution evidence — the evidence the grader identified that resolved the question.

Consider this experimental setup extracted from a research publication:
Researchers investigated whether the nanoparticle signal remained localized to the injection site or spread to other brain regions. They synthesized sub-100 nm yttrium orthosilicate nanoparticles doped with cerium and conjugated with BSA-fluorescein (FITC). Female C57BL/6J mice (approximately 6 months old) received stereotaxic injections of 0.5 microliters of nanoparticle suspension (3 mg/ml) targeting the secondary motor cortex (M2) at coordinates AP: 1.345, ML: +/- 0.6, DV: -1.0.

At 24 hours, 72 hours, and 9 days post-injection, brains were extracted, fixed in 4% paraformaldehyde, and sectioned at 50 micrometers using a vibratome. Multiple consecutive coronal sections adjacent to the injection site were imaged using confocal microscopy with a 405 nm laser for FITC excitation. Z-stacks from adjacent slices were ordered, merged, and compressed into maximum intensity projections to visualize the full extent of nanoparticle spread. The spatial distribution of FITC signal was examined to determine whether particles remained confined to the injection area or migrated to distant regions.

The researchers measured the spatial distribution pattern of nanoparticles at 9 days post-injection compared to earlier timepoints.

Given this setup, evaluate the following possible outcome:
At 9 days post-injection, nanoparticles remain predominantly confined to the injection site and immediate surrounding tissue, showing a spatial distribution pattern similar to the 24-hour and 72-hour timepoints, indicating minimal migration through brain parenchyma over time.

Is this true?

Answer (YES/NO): NO